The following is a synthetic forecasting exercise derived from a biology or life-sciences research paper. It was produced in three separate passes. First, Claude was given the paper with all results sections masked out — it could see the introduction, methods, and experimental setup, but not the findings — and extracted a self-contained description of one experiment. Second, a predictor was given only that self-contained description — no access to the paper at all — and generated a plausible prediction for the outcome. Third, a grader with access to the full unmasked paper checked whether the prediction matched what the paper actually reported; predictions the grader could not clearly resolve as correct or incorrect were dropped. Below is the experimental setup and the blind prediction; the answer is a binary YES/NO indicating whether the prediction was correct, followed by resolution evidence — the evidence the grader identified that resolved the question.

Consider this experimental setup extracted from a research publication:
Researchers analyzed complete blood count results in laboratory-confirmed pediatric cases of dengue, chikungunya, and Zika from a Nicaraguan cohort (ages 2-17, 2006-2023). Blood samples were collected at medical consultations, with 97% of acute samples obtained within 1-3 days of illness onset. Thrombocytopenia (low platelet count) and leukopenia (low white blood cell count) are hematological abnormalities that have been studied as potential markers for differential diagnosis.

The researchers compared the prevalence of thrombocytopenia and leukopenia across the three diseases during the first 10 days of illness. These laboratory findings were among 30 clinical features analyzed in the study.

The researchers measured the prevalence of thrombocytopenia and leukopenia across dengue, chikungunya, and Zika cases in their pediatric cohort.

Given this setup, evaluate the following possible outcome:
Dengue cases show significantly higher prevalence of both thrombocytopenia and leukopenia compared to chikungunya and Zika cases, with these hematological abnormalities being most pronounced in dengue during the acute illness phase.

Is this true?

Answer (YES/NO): YES